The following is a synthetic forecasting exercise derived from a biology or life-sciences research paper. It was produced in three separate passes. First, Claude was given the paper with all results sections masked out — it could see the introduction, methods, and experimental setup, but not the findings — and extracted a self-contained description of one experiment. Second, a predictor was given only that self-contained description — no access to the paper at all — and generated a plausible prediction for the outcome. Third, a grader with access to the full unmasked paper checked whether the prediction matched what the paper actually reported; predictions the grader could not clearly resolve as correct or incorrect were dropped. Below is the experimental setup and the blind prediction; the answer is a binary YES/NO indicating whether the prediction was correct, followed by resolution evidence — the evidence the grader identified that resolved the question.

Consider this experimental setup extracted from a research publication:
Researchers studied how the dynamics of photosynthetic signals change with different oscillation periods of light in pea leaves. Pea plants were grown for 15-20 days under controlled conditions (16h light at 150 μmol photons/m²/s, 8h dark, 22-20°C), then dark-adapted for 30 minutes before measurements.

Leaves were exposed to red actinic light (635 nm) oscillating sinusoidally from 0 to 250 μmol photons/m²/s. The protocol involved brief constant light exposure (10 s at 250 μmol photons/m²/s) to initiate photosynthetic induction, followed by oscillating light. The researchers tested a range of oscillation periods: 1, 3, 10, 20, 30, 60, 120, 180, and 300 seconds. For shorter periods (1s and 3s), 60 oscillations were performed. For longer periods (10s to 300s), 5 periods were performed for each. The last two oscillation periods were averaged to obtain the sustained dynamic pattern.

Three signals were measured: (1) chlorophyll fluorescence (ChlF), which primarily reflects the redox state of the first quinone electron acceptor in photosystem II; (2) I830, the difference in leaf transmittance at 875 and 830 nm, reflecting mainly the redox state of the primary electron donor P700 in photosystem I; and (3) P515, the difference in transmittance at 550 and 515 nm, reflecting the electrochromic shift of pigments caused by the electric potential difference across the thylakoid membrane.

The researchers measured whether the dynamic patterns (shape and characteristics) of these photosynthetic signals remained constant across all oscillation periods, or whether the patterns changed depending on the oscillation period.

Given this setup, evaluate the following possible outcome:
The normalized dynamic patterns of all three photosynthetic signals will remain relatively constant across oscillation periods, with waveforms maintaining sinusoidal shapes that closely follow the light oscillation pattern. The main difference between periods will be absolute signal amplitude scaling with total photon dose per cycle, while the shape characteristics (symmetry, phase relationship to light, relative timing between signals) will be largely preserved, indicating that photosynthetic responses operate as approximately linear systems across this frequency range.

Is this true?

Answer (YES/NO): NO